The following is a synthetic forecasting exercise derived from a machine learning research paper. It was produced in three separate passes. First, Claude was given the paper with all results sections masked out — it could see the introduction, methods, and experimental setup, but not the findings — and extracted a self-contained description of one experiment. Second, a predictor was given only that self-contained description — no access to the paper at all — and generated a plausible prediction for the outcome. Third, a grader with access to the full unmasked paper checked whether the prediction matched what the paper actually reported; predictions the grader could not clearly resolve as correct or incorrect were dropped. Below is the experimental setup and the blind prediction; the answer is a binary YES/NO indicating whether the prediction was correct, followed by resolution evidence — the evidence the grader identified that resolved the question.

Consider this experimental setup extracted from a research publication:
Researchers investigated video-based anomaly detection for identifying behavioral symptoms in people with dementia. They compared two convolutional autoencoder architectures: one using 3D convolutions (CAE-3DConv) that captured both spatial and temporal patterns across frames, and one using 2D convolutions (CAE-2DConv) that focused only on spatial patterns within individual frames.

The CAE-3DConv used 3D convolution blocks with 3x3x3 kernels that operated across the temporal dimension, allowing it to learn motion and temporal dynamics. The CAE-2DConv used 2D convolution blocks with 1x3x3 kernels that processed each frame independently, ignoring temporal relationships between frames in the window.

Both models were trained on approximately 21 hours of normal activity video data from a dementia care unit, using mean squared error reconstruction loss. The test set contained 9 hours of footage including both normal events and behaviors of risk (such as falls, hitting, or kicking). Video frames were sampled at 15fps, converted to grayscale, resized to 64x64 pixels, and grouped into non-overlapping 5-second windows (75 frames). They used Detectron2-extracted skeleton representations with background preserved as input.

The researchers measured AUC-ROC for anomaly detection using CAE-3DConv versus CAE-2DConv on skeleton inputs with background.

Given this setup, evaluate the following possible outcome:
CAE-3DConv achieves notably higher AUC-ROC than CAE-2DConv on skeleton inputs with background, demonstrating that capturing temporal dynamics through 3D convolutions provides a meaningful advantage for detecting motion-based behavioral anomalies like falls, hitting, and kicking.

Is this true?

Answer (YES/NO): NO